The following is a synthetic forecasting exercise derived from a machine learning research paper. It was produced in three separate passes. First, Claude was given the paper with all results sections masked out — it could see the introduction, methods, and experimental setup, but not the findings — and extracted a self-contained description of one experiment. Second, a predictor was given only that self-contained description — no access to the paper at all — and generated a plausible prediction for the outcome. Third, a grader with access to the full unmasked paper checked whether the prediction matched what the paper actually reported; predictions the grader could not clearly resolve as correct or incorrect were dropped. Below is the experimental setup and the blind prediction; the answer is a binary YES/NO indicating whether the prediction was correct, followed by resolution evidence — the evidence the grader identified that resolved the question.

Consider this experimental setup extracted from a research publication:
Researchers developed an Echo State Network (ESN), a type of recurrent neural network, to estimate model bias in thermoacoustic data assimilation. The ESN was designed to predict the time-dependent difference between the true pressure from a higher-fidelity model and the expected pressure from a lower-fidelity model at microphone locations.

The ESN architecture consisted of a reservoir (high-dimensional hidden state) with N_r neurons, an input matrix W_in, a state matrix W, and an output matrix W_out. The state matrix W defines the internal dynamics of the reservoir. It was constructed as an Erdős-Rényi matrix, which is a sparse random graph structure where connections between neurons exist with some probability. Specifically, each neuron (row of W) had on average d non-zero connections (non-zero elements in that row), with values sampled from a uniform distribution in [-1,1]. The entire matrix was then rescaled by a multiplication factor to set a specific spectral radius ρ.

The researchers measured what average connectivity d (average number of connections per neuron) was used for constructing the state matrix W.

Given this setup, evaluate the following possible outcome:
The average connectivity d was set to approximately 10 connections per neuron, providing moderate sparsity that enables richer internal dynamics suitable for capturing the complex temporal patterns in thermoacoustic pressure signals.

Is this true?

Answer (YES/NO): NO